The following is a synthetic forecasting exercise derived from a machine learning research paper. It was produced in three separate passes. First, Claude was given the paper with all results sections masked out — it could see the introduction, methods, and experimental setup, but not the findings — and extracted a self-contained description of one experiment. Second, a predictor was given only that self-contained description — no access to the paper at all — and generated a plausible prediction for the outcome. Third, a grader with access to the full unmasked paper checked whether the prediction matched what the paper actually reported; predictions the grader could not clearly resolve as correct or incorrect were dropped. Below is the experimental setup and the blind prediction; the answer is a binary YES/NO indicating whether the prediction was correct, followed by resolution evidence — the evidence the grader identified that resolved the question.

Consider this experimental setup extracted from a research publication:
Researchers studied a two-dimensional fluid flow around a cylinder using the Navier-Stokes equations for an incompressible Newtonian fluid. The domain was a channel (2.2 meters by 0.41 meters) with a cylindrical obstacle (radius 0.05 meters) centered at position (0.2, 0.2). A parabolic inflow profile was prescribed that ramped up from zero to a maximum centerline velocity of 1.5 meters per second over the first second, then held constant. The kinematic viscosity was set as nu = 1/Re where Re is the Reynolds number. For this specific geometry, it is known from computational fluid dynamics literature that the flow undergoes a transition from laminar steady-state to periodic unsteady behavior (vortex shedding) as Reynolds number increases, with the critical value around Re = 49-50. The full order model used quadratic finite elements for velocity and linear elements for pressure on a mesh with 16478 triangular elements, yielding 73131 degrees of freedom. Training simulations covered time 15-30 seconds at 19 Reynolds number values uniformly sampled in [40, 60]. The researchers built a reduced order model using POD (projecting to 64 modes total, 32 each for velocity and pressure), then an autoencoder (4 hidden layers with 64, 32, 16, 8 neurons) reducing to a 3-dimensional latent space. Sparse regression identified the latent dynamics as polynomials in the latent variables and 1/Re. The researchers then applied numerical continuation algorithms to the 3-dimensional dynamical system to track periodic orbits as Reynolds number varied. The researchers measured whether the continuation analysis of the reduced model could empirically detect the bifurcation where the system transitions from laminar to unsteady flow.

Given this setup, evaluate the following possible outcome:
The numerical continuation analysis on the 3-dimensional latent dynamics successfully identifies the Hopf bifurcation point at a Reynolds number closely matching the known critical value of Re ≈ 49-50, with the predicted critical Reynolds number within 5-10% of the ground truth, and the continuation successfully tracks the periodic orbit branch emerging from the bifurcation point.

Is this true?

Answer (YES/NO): YES